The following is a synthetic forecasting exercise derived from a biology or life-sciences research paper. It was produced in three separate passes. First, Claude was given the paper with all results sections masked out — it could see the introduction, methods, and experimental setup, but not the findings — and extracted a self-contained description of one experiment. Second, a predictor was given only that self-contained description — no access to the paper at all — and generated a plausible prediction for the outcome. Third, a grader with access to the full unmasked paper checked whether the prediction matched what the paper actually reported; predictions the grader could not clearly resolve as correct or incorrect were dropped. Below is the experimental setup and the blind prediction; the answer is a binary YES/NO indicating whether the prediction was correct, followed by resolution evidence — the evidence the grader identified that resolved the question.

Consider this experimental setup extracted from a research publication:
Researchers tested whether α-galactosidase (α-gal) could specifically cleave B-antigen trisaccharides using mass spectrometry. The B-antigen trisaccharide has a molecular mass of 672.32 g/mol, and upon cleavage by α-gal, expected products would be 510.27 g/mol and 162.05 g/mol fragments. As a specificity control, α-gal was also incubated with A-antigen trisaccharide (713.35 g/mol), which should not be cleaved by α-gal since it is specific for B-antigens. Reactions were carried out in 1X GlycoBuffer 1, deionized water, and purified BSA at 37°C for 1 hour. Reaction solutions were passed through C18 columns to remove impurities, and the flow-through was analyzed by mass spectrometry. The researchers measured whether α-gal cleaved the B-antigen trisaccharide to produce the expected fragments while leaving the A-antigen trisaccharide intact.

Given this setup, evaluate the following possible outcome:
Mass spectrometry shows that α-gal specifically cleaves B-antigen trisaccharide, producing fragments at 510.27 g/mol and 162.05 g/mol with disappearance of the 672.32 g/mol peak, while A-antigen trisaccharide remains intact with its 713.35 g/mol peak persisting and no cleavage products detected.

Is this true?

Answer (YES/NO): NO